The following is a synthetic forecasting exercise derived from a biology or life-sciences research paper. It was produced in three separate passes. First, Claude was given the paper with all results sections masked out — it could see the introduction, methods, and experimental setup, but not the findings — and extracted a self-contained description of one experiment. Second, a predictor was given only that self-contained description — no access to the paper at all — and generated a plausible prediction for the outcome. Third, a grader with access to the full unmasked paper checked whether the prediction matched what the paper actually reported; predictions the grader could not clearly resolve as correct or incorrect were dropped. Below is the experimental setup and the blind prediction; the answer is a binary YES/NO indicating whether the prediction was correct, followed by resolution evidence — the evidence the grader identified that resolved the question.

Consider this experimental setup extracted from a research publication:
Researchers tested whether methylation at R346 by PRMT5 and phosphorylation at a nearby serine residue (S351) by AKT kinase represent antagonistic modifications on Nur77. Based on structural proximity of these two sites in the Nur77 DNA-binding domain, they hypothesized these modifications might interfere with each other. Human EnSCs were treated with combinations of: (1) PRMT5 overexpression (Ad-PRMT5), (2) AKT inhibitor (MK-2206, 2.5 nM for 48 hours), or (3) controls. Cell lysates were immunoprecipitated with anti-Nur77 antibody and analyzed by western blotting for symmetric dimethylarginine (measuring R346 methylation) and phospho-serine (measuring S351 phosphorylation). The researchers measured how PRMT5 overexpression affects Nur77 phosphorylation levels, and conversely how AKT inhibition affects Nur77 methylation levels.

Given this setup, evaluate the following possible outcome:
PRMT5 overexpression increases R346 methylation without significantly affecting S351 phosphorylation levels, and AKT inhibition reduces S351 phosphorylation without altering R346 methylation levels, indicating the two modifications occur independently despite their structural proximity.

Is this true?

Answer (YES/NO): NO